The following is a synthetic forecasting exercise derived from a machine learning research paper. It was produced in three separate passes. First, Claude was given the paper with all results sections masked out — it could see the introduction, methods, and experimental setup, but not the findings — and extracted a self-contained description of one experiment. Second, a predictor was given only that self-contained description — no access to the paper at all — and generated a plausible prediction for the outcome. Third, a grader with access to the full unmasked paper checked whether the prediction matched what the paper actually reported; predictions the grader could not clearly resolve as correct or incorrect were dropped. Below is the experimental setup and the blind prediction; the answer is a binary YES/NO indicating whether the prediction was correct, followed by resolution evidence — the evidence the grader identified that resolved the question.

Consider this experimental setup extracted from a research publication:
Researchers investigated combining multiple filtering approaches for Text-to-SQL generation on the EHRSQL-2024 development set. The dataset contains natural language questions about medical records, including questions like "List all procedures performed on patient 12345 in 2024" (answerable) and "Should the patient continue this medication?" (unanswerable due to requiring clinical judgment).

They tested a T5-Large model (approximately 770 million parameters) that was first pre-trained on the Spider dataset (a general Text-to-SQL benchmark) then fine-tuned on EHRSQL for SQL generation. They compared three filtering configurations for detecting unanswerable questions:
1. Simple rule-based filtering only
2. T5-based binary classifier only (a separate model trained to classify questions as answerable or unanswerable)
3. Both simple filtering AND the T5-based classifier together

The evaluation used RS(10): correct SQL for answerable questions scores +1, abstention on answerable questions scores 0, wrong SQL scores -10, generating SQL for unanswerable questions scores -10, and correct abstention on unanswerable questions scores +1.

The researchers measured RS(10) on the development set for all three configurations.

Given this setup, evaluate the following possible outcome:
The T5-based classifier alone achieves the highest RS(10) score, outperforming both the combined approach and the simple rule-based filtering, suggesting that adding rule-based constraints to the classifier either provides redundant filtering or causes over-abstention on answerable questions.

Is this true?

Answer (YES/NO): NO